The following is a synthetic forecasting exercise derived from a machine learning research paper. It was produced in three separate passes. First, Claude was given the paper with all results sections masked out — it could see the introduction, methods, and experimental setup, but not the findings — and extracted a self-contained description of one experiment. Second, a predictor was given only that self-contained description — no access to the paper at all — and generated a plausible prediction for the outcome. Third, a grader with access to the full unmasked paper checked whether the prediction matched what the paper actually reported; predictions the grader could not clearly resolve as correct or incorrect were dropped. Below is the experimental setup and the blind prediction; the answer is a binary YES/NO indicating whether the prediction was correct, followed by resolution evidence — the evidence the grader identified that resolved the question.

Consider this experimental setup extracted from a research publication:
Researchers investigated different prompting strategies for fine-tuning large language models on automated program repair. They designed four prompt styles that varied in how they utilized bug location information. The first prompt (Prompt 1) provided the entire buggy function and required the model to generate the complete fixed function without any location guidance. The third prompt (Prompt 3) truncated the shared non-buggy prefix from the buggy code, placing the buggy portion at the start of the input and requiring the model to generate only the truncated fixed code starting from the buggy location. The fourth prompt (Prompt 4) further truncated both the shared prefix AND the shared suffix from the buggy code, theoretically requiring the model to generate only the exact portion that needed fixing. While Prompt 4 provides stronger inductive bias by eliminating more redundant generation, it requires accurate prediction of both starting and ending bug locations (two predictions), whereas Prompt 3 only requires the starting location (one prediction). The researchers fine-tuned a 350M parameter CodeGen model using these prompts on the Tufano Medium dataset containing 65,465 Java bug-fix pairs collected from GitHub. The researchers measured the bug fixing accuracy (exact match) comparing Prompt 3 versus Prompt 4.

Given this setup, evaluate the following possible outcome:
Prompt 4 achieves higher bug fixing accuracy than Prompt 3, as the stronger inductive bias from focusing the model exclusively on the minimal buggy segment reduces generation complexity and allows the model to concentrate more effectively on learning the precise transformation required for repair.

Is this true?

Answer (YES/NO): NO